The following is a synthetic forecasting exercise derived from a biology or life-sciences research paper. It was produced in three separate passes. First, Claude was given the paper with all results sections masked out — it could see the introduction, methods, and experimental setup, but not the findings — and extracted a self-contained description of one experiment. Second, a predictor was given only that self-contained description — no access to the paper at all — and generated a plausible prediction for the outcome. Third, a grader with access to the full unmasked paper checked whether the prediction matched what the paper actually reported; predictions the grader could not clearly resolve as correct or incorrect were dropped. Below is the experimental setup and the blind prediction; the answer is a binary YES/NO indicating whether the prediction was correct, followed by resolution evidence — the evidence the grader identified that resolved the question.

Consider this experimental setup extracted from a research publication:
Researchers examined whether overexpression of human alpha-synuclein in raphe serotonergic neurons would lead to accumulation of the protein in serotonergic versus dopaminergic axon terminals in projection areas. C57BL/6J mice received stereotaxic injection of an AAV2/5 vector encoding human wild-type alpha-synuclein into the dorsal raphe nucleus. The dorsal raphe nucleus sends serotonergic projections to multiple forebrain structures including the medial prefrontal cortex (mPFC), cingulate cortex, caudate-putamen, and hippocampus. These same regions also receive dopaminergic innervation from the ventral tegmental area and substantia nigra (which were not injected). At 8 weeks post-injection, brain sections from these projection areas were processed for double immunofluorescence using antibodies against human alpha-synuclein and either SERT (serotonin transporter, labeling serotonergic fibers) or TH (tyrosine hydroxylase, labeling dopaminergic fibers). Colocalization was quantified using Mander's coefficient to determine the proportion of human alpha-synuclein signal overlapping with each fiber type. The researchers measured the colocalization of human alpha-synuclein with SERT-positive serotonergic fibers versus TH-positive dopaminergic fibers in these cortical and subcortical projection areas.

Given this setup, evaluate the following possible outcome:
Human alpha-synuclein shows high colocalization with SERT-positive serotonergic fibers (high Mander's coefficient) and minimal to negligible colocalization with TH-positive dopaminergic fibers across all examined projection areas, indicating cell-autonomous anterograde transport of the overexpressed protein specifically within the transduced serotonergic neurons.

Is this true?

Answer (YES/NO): NO